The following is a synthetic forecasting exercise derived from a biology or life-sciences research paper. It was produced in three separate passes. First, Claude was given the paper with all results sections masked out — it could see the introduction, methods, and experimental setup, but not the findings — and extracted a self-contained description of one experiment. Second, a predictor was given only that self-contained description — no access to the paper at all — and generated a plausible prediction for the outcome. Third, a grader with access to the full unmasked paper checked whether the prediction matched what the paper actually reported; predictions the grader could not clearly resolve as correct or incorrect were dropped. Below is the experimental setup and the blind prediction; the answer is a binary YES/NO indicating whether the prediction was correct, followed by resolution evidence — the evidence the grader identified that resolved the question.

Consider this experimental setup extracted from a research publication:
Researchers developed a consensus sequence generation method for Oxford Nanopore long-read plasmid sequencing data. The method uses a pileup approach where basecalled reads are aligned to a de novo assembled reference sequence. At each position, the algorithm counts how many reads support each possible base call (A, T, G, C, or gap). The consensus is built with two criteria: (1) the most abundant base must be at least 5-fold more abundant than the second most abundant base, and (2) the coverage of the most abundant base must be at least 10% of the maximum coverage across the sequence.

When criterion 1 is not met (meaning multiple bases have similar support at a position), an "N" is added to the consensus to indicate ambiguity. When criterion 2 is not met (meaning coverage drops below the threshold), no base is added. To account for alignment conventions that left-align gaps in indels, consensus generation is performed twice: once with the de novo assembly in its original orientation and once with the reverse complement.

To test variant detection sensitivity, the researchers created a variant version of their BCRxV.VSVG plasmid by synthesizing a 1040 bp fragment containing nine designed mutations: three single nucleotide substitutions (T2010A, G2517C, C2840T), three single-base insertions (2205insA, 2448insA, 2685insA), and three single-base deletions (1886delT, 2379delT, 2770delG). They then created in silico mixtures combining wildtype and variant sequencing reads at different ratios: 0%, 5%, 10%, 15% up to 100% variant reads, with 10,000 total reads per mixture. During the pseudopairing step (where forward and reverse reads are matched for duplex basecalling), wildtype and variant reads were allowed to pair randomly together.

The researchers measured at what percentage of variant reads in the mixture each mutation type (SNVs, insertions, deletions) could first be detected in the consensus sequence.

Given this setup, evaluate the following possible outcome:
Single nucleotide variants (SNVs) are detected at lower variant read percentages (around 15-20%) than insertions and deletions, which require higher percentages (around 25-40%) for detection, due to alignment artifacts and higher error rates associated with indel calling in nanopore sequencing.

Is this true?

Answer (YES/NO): NO